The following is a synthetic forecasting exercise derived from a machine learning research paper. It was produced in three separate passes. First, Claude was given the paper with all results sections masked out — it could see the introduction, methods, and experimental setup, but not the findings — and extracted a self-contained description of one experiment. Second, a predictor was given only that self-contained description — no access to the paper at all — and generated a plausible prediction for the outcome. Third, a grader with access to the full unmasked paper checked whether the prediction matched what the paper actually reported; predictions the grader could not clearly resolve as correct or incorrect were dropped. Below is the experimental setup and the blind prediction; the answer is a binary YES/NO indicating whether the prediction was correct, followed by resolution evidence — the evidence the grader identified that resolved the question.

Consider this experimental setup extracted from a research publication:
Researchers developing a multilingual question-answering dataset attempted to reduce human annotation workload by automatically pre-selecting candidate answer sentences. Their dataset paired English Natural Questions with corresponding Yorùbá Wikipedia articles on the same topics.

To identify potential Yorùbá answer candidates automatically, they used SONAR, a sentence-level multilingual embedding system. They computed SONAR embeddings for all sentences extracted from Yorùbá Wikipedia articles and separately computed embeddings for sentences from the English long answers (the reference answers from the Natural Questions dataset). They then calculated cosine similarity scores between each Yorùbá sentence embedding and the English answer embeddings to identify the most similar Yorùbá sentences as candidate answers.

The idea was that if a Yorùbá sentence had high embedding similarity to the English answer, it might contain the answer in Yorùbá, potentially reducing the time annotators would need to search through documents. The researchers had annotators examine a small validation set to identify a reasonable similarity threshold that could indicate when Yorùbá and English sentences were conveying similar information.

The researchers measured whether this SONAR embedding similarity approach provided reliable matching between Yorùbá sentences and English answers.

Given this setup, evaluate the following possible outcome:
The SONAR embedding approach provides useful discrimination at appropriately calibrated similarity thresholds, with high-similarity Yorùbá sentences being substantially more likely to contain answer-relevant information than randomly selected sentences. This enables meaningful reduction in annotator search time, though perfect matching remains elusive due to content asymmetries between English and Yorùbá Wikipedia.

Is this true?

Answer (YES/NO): NO